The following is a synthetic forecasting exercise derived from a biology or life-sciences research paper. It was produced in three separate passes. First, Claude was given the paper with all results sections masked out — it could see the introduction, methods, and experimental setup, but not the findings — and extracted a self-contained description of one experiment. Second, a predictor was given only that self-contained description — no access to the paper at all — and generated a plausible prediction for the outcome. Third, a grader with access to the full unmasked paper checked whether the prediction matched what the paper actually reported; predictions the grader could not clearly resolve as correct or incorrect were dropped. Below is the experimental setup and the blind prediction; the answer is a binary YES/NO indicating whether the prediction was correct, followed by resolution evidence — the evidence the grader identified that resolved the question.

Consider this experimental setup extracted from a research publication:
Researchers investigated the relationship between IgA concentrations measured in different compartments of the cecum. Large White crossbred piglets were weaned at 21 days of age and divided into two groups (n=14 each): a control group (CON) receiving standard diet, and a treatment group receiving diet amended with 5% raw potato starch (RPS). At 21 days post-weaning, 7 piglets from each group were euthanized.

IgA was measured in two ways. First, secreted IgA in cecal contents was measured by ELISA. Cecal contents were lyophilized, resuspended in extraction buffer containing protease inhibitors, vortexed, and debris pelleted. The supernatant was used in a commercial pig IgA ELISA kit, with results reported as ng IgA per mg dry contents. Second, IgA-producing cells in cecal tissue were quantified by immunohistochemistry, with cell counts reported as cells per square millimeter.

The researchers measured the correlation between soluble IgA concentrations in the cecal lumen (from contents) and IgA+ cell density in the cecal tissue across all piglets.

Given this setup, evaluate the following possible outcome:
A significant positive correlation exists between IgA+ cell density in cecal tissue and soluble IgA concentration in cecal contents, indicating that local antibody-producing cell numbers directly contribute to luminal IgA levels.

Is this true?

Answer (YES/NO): NO